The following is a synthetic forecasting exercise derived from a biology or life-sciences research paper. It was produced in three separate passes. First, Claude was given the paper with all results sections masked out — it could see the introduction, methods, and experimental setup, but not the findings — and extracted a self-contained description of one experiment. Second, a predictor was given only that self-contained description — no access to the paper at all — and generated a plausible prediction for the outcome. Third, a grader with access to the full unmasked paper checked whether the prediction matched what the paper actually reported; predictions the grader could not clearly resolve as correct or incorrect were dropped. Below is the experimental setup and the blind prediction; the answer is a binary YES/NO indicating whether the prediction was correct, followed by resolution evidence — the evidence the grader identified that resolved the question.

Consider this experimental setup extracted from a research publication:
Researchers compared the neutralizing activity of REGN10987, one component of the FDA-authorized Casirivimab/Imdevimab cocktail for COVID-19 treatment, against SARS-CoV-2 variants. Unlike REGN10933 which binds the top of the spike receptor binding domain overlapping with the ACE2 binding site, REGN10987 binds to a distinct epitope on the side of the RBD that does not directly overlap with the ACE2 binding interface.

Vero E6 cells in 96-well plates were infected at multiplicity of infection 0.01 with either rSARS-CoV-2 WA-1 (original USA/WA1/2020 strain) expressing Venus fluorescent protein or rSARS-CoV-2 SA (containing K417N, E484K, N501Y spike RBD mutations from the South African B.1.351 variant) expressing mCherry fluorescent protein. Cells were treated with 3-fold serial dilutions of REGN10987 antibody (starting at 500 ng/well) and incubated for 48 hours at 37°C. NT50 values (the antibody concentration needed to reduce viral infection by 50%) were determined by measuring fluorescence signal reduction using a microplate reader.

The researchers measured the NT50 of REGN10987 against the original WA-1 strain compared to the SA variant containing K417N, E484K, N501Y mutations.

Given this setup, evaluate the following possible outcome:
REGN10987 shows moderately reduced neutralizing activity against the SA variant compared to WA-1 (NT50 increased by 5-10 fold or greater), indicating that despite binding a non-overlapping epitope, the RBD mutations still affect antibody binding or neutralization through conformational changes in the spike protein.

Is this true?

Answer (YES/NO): NO